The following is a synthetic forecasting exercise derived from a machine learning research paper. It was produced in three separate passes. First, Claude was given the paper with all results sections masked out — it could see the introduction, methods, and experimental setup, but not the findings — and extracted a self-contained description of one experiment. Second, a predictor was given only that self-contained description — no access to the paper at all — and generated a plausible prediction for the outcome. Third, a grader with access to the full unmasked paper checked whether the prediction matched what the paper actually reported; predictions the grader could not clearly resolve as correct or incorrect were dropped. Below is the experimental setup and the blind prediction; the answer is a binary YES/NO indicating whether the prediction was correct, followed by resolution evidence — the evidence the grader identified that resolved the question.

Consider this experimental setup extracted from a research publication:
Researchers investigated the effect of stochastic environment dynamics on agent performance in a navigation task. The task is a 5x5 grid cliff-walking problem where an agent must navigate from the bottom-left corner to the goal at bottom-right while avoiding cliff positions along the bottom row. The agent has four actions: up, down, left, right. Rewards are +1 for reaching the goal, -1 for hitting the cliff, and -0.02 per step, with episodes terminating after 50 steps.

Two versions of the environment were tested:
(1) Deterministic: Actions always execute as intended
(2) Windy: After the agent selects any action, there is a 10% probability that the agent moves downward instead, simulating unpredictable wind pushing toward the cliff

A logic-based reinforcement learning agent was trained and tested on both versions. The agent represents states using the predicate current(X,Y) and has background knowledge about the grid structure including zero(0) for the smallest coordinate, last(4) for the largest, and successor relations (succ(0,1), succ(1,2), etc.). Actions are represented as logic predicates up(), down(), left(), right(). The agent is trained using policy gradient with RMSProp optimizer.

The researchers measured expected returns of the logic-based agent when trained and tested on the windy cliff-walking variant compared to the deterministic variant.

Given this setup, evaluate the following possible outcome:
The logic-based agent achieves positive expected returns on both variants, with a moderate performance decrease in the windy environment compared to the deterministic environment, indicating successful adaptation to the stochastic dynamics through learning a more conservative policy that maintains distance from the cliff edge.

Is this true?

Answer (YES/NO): YES